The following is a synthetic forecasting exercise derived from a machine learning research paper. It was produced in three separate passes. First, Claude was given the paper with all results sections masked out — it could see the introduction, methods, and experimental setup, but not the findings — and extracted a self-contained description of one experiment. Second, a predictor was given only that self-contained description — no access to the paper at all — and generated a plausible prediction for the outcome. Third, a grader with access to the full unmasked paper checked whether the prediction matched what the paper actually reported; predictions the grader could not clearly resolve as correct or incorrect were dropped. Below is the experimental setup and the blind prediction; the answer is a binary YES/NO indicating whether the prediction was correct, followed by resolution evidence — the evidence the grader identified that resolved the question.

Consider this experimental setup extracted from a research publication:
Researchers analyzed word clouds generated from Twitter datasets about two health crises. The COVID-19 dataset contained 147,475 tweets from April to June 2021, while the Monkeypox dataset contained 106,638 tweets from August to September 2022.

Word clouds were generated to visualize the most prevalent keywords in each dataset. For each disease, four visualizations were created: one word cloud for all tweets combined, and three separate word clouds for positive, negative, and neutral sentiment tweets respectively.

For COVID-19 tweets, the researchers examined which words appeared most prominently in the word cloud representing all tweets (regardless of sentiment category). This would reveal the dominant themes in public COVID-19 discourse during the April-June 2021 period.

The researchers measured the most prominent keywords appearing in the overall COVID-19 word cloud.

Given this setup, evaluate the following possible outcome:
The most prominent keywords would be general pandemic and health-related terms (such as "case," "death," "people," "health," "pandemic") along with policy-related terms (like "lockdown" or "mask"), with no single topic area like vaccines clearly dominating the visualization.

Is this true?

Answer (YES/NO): NO